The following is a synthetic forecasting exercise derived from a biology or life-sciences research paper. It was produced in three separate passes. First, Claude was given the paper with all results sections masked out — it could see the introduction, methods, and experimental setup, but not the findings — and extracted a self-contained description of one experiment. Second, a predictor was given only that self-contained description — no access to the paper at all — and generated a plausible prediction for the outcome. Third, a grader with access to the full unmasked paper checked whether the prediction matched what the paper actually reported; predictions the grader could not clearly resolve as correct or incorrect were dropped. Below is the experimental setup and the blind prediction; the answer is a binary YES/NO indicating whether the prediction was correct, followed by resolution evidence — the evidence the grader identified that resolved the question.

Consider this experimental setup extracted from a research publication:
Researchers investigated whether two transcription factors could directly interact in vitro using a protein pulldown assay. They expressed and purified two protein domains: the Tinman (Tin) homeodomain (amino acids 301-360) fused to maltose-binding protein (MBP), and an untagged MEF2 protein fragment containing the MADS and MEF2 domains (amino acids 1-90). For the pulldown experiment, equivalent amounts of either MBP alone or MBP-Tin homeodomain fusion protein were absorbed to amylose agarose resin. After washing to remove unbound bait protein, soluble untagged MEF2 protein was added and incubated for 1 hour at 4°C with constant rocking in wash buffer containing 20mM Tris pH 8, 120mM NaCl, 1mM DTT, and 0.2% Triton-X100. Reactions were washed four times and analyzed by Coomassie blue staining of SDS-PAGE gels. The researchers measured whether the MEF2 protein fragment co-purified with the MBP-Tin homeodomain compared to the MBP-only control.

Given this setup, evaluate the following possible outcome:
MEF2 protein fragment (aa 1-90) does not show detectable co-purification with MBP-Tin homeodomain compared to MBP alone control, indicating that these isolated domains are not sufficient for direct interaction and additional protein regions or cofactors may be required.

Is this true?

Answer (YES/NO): NO